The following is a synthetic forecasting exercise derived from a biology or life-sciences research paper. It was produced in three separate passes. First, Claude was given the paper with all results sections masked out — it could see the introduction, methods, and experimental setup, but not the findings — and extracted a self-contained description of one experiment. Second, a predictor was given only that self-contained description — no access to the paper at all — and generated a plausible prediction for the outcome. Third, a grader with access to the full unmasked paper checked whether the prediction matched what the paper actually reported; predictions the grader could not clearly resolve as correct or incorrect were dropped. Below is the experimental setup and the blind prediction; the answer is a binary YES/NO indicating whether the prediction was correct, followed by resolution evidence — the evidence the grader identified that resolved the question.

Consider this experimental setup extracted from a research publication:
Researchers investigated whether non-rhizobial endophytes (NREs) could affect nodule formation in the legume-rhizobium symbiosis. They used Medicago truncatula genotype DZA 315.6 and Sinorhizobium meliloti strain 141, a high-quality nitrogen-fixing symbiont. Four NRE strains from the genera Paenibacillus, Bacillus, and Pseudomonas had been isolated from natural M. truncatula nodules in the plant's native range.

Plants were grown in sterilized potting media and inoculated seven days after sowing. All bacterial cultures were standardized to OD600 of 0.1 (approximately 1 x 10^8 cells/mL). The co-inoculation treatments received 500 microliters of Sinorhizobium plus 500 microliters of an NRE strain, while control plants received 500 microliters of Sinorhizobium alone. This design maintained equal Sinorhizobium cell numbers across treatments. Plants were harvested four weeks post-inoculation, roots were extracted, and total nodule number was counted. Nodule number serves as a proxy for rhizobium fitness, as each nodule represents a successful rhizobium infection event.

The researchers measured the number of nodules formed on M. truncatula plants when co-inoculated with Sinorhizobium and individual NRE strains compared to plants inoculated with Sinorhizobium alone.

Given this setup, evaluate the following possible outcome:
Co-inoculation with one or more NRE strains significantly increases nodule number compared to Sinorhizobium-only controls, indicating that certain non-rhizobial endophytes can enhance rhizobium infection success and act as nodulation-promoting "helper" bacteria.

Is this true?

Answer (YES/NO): NO